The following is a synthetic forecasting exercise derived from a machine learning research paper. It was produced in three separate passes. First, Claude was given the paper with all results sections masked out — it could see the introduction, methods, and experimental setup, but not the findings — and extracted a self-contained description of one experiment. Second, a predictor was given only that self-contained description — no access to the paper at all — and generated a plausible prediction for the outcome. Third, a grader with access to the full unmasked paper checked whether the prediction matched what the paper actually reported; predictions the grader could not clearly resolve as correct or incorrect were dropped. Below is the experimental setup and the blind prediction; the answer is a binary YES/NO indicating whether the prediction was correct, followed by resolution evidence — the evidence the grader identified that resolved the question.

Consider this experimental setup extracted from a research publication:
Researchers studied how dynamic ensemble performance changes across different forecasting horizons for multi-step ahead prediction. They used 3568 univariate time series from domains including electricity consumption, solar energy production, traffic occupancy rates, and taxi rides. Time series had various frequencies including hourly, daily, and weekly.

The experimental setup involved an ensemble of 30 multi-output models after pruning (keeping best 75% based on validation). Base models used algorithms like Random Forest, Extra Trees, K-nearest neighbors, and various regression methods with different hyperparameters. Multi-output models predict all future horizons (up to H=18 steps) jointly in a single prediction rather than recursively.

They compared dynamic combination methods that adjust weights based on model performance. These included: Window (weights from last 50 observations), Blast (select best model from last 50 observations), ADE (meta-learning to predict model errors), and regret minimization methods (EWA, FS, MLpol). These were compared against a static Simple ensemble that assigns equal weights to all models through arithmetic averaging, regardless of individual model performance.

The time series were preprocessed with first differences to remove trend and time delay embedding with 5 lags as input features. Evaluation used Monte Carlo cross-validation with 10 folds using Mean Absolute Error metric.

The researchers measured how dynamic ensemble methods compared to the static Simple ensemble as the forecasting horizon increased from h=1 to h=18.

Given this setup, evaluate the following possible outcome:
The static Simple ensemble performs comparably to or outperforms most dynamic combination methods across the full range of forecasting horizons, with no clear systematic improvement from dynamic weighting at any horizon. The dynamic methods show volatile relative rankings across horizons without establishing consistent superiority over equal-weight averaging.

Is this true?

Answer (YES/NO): NO